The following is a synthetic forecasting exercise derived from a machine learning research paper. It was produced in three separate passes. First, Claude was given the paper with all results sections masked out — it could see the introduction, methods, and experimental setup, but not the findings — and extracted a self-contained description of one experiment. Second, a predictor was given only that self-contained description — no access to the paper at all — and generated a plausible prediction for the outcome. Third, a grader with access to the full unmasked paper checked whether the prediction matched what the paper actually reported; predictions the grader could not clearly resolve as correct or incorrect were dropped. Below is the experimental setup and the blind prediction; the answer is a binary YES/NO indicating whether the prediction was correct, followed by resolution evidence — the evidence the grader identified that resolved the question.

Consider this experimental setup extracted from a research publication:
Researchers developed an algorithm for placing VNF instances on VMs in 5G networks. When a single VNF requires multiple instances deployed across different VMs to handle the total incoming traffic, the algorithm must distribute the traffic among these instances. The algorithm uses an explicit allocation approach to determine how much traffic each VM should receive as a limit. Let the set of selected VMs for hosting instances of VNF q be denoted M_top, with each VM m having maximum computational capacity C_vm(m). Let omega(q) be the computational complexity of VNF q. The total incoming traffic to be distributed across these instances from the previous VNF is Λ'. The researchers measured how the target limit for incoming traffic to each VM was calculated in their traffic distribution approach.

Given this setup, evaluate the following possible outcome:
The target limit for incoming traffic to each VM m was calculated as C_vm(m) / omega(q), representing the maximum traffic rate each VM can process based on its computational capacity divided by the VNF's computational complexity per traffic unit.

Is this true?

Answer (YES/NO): NO